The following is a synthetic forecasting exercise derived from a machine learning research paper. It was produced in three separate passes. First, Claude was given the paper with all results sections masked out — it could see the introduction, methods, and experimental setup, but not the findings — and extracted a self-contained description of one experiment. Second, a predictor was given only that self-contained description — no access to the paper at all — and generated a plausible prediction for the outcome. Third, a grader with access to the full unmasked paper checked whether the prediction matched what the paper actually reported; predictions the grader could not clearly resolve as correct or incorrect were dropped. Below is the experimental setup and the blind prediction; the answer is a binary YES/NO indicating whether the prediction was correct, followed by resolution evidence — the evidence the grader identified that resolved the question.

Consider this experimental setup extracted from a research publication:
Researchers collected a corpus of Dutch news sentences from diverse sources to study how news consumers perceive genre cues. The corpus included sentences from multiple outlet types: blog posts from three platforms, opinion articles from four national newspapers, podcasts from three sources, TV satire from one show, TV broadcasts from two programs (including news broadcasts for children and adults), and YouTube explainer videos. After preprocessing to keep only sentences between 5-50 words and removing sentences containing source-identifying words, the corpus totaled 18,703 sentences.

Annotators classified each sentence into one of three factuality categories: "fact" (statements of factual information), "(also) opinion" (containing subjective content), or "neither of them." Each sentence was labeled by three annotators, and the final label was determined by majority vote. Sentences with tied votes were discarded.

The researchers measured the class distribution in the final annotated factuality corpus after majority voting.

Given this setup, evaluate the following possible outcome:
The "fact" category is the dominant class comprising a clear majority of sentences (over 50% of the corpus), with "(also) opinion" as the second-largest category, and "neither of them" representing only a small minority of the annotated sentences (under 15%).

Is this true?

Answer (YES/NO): YES